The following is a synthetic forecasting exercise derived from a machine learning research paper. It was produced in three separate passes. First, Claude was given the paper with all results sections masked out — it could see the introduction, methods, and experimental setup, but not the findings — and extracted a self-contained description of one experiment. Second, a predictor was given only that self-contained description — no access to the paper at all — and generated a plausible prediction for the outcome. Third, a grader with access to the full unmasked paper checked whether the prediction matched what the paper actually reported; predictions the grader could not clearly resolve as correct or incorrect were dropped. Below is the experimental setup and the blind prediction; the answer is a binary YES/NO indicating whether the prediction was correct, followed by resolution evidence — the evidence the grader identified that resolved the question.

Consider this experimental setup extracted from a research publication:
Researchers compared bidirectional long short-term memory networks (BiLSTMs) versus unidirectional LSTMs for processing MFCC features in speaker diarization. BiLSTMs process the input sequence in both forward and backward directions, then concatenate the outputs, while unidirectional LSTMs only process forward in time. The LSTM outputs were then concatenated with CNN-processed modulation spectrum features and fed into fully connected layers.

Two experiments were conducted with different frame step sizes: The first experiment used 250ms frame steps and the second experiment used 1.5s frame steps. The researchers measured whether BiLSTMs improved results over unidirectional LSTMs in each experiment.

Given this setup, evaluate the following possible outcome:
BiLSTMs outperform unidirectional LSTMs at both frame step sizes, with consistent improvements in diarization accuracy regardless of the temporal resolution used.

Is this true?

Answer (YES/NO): NO